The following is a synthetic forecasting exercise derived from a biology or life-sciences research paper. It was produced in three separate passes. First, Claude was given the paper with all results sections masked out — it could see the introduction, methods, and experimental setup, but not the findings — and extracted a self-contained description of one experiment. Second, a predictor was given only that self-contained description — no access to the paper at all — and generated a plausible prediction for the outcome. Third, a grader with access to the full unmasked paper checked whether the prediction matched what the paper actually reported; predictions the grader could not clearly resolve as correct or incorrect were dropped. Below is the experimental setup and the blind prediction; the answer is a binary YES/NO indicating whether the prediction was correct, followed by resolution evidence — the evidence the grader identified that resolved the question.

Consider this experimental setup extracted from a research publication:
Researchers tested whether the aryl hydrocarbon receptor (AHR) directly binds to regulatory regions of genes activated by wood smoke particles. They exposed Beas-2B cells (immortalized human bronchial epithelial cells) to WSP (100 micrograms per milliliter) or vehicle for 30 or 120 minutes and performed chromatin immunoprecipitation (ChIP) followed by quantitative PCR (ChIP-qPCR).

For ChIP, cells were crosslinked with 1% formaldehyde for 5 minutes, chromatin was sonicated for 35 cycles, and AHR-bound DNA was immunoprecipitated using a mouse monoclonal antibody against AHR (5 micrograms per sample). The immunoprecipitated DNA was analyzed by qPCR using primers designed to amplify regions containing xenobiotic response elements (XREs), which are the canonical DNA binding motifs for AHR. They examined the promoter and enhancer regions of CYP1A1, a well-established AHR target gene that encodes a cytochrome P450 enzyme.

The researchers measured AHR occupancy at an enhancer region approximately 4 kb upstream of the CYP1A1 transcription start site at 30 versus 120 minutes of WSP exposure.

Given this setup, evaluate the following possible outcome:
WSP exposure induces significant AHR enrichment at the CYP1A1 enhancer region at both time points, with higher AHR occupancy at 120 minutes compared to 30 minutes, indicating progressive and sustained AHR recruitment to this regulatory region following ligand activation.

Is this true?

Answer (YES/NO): NO